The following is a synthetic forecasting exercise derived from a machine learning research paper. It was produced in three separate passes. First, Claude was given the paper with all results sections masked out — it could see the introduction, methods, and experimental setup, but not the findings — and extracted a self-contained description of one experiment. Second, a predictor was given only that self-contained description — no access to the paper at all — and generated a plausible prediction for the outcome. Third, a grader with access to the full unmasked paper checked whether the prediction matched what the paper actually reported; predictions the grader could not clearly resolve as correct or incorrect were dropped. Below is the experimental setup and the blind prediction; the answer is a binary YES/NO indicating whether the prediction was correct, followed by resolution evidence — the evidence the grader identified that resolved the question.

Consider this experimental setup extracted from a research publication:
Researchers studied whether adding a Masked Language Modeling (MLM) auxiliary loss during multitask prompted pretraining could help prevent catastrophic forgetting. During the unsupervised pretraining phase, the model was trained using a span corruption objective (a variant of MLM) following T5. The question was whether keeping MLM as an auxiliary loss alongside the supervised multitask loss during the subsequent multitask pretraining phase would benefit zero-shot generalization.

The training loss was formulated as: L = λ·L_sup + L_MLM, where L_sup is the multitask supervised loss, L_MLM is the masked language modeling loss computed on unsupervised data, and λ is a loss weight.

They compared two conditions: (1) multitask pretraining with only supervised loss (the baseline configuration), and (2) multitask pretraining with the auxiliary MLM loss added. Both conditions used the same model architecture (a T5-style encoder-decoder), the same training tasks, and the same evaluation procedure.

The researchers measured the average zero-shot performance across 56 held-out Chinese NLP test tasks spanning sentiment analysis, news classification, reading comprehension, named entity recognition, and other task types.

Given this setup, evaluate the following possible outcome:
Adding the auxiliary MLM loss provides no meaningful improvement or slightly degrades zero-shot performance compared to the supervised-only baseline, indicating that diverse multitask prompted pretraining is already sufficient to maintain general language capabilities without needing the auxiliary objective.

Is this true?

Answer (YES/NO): NO